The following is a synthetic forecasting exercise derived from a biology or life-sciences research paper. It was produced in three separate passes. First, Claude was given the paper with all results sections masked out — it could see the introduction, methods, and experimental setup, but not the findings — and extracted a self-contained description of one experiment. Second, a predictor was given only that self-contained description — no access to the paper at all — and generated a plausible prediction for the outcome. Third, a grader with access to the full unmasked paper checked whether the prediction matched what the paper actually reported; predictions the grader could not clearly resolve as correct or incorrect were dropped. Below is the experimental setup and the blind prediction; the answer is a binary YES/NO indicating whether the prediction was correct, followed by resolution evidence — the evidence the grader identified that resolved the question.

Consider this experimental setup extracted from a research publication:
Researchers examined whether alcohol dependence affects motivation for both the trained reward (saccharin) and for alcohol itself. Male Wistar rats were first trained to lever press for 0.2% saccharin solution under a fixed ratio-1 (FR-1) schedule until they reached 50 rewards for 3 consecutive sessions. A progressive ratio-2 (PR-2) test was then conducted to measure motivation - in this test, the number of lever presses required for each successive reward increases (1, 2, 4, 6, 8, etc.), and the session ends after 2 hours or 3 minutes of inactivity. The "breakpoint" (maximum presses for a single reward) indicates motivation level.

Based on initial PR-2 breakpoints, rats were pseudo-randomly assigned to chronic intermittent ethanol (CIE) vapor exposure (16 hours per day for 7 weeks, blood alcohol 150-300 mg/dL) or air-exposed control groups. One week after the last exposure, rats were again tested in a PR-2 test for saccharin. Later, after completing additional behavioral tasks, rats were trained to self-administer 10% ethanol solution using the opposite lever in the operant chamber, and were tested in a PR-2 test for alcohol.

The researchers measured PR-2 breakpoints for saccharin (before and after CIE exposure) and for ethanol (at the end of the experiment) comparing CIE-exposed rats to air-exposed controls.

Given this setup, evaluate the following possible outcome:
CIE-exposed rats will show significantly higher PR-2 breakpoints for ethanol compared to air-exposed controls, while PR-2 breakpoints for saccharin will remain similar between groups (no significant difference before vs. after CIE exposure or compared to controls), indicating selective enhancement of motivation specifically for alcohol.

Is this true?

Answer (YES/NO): NO